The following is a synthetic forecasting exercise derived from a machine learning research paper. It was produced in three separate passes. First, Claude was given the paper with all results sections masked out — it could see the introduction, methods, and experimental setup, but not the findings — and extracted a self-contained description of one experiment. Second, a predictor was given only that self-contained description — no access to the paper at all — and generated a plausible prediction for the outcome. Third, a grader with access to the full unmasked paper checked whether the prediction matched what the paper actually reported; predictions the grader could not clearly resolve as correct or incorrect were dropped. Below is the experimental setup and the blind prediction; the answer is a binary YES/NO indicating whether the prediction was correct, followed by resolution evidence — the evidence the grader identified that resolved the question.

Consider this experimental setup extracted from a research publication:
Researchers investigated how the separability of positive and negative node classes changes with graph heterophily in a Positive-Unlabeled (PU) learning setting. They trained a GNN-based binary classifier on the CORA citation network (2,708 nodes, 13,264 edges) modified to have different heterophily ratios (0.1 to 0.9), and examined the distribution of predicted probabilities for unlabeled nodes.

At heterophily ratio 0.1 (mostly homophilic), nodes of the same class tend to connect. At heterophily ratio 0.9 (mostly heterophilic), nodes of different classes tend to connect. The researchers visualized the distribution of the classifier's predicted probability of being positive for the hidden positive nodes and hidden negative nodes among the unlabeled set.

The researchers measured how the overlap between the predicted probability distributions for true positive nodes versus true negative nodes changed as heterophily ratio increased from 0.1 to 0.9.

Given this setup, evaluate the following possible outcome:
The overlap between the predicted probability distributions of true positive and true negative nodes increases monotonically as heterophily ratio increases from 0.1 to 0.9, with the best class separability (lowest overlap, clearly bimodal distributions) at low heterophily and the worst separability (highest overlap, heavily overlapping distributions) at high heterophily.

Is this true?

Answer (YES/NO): YES